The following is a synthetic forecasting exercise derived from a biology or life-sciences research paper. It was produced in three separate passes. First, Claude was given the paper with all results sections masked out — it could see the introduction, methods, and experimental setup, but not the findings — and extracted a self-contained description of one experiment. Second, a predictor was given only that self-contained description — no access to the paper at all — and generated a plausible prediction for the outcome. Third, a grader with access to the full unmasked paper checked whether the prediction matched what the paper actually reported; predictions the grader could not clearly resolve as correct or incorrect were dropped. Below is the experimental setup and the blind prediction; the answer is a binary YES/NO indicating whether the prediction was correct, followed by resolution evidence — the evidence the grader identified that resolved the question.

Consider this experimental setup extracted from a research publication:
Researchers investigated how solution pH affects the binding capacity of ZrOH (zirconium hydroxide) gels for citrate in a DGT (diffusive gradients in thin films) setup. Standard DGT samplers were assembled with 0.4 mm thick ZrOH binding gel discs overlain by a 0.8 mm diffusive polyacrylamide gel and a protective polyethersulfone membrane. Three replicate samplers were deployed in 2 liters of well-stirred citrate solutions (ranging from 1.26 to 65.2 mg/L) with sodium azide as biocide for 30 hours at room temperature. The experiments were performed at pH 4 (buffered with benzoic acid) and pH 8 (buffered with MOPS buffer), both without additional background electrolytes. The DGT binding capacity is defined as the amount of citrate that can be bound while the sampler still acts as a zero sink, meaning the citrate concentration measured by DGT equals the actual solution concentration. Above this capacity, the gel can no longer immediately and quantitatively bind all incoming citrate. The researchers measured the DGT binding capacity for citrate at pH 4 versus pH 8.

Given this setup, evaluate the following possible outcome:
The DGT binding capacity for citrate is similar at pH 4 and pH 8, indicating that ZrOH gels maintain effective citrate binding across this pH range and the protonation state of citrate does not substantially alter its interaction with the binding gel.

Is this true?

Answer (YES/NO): NO